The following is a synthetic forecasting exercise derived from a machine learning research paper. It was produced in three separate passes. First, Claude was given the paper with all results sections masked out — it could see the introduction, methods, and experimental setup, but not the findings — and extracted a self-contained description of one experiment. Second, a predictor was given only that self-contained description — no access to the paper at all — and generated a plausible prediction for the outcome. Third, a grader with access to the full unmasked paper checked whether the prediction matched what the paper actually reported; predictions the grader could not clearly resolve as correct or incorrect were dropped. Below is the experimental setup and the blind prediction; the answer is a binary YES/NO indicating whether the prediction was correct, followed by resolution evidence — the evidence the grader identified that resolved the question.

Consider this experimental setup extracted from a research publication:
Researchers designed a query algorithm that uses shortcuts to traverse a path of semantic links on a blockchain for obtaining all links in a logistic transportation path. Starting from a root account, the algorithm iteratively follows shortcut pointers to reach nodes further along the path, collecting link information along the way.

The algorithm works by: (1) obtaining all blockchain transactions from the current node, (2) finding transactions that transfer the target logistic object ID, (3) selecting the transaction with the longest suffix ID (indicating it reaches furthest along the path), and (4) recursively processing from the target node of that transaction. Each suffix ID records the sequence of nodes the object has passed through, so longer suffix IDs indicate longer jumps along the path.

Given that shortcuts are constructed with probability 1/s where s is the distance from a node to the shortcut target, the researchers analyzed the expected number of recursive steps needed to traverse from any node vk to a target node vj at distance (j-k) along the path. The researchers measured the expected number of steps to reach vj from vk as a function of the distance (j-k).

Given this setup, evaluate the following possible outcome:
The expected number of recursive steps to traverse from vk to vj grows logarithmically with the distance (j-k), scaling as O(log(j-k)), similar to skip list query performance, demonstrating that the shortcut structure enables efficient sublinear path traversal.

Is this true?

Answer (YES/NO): YES